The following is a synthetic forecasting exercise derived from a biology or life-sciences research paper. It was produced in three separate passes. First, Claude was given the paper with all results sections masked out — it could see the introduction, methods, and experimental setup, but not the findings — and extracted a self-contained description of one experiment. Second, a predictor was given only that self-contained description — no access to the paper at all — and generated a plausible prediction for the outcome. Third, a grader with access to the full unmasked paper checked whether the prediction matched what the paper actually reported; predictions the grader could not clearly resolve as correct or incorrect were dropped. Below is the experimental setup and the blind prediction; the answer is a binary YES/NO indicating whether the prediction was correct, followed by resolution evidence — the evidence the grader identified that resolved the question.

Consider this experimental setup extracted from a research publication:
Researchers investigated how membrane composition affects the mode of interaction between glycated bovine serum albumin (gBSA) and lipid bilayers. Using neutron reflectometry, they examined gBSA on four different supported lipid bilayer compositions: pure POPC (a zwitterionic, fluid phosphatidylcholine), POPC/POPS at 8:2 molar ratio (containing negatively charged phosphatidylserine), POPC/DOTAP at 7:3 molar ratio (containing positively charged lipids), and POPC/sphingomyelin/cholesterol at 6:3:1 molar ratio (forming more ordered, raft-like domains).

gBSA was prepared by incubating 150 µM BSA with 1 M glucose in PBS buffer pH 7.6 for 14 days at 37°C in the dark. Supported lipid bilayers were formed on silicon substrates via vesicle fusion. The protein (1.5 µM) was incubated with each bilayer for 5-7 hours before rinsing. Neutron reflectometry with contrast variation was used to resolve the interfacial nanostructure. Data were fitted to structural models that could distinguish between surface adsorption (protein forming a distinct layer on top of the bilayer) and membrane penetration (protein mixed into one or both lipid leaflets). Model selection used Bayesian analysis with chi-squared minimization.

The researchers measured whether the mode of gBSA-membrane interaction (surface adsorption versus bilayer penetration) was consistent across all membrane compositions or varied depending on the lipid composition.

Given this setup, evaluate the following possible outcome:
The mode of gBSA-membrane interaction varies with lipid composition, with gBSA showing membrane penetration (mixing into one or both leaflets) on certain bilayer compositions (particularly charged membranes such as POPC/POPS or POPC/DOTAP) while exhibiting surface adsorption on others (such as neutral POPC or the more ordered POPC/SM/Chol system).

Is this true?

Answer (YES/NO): NO